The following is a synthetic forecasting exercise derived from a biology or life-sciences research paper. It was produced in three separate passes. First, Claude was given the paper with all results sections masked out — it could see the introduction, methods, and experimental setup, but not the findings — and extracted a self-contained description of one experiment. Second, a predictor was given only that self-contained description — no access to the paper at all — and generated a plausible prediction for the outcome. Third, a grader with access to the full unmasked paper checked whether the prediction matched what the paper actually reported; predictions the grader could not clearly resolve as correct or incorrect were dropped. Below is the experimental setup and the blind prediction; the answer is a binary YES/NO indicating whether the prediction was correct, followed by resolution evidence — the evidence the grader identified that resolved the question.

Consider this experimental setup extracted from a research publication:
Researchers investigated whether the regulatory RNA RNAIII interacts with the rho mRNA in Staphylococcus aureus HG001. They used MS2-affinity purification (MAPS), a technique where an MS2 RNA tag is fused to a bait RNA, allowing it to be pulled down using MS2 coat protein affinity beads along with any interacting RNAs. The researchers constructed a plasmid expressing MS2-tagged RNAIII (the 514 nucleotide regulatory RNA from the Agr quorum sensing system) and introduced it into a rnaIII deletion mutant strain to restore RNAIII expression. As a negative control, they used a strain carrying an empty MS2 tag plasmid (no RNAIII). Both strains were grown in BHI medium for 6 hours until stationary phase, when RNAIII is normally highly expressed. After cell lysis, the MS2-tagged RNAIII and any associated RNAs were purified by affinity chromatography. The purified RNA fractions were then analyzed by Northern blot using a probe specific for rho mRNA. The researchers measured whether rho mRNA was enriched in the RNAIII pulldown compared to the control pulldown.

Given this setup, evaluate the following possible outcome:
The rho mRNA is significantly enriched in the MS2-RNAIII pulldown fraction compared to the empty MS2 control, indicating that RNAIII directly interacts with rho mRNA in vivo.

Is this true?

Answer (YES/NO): YES